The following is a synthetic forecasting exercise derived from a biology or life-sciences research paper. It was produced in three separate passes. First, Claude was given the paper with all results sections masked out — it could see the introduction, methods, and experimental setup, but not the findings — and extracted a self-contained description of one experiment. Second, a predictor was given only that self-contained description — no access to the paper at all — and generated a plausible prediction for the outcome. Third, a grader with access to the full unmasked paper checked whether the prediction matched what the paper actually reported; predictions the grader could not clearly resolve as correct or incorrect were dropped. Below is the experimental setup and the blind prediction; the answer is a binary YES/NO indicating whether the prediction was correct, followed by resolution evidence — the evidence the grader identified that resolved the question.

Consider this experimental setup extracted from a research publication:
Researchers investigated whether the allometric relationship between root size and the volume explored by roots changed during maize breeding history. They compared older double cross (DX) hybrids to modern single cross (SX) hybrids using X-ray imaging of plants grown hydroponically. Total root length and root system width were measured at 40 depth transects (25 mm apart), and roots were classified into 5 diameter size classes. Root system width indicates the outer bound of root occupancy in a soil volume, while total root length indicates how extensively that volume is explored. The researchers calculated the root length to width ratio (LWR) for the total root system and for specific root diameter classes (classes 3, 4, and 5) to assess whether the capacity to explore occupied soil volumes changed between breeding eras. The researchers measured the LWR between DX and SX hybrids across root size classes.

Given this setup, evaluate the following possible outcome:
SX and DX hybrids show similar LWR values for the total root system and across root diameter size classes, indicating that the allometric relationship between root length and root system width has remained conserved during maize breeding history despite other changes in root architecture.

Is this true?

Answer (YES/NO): YES